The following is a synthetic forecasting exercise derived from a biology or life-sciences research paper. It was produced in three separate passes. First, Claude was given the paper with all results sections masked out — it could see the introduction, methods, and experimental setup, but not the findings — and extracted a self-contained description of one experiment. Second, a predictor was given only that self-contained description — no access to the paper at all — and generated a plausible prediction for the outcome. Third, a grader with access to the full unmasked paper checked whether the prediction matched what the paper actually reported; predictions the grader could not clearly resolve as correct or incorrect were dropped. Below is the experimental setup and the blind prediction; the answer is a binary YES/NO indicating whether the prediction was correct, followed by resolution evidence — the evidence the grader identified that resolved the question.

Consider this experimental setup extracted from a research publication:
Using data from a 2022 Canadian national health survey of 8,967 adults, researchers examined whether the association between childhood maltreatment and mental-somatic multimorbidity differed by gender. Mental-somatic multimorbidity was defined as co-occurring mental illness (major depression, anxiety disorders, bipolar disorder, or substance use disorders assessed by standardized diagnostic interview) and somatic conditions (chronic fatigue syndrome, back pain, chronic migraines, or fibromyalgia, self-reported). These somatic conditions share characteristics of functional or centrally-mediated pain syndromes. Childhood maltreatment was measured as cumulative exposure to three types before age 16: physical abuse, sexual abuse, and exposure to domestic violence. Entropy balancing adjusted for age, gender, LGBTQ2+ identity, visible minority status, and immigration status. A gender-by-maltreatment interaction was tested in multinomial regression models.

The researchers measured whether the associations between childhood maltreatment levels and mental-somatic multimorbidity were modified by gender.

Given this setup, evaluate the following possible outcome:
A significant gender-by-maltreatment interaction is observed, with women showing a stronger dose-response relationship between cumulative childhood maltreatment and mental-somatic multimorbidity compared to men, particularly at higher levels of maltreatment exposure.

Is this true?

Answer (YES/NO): NO